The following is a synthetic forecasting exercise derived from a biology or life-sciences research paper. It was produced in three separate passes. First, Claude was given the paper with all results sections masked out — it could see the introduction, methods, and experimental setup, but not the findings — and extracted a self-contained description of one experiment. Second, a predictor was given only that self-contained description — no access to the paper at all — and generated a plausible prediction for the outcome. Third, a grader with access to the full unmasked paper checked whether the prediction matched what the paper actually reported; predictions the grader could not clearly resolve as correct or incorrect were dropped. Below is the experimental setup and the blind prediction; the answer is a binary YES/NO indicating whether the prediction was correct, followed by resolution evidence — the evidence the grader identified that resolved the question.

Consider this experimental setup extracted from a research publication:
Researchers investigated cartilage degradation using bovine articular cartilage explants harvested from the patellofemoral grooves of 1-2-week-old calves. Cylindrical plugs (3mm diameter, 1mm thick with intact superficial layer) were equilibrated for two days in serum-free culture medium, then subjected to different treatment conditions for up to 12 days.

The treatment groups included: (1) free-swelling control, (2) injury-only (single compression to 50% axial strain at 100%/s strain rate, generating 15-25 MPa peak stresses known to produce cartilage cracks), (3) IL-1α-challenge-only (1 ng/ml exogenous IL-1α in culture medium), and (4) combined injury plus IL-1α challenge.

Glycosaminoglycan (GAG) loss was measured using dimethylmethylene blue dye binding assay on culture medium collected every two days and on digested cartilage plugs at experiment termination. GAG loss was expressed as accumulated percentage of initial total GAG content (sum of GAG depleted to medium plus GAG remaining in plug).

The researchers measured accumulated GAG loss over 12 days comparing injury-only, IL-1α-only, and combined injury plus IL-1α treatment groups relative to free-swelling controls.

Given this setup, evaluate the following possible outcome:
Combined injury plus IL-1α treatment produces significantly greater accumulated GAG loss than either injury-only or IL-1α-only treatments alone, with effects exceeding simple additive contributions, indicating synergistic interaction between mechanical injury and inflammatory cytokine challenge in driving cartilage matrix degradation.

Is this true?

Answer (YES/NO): NO